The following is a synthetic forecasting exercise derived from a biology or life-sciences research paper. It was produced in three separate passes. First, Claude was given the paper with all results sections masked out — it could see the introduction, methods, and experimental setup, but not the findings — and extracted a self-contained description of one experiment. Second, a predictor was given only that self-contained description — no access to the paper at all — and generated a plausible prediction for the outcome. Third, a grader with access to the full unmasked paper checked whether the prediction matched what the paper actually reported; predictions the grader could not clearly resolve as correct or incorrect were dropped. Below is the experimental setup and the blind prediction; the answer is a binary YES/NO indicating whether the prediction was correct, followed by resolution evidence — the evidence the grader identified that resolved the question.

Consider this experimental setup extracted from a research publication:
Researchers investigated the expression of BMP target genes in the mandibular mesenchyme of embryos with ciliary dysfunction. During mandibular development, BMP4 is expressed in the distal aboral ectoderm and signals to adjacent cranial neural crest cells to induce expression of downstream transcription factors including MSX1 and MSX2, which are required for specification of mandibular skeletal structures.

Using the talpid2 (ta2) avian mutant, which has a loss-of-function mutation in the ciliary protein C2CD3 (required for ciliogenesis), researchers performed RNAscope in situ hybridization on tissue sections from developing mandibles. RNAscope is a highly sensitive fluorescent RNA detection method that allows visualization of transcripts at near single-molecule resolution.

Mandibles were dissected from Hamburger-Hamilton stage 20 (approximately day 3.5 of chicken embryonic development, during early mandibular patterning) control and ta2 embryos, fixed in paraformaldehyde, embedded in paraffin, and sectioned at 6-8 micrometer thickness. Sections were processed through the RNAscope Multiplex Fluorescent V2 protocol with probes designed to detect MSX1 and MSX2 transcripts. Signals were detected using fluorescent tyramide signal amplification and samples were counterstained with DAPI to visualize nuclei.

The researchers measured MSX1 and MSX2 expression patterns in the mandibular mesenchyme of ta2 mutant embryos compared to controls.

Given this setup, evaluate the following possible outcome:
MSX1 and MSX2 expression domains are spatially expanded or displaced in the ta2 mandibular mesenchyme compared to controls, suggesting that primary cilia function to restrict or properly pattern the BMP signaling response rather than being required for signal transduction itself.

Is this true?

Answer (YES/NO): YES